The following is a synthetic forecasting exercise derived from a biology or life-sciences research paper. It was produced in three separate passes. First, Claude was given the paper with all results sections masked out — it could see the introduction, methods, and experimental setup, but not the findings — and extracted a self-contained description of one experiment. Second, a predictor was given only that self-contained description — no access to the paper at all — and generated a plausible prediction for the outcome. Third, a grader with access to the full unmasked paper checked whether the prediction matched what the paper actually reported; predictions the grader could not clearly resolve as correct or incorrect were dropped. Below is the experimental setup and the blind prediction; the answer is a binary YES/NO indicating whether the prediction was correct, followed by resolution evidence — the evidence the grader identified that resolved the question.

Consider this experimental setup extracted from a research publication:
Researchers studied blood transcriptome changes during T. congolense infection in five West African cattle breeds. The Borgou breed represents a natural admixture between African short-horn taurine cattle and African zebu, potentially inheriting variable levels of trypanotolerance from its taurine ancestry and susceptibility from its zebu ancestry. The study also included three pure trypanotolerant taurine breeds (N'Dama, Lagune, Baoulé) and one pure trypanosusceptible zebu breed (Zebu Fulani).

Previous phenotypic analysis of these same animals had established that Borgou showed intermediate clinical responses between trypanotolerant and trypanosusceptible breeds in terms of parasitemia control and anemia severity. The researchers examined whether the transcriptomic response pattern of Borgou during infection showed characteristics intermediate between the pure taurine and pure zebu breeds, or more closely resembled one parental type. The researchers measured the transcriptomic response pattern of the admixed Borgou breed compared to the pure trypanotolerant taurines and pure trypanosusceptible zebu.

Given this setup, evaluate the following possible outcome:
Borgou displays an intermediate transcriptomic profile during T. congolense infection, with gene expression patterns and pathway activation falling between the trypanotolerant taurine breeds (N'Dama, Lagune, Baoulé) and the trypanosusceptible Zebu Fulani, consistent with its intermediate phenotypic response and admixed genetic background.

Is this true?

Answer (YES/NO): YES